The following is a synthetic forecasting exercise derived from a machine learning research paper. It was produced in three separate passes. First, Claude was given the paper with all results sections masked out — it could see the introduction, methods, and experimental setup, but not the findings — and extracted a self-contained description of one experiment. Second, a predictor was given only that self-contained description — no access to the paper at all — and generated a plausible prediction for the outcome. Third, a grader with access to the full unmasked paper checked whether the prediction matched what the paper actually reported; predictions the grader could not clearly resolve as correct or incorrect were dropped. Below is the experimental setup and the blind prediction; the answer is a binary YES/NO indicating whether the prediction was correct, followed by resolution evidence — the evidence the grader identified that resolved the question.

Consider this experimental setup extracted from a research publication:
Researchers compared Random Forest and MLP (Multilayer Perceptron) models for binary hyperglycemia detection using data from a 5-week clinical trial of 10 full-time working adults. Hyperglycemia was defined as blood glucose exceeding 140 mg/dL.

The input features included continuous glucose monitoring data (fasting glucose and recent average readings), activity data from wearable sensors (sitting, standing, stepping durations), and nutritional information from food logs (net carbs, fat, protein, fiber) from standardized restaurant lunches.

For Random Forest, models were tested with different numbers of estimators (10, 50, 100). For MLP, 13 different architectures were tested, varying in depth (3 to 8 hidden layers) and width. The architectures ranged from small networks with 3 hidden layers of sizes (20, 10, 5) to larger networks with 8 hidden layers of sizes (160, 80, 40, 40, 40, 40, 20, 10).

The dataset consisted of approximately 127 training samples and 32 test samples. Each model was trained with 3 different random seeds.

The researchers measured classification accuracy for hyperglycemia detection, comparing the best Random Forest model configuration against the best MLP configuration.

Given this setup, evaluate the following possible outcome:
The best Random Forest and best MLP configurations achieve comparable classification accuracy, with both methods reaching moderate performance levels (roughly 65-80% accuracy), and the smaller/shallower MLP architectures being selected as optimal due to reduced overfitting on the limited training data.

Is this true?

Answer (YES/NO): NO